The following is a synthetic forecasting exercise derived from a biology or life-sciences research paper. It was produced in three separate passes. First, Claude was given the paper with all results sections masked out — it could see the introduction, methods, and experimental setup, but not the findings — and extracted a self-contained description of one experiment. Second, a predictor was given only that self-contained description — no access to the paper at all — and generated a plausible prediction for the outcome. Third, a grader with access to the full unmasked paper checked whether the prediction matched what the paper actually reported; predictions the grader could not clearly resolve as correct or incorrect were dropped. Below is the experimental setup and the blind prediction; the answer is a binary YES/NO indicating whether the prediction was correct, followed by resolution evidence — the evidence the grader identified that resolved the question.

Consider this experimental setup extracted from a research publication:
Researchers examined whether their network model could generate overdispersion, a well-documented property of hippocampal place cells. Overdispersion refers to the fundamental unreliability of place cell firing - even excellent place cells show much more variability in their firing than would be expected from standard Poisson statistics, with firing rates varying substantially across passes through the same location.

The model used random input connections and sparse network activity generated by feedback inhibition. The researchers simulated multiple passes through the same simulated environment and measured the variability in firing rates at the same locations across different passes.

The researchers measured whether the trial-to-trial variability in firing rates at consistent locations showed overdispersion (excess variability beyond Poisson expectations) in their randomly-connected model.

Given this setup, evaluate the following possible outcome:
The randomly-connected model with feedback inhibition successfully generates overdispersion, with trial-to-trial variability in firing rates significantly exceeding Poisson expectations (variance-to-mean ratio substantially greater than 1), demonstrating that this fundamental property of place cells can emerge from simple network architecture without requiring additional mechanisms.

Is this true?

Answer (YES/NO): NO